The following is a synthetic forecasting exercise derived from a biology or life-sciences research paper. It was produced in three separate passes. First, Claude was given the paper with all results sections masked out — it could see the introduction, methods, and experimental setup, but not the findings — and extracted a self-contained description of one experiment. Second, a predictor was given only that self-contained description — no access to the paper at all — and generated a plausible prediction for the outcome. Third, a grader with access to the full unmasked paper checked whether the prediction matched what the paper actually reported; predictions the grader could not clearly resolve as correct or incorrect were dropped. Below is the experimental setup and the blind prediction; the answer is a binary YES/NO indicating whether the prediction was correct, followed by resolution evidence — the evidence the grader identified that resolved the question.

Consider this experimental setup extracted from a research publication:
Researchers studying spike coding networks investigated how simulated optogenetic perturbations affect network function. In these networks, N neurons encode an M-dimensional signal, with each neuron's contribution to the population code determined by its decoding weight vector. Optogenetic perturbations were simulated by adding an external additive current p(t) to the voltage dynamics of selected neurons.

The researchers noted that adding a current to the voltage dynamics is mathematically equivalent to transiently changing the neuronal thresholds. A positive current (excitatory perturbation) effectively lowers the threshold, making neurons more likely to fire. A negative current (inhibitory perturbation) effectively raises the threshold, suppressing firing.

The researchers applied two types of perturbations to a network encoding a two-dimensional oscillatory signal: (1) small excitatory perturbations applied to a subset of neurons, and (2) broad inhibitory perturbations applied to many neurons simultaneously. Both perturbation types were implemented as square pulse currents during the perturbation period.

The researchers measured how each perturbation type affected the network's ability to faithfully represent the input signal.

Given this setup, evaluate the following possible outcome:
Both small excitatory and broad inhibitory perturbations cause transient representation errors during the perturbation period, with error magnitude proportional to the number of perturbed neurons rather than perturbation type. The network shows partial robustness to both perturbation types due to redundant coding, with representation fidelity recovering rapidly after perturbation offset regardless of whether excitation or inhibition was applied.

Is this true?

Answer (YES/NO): NO